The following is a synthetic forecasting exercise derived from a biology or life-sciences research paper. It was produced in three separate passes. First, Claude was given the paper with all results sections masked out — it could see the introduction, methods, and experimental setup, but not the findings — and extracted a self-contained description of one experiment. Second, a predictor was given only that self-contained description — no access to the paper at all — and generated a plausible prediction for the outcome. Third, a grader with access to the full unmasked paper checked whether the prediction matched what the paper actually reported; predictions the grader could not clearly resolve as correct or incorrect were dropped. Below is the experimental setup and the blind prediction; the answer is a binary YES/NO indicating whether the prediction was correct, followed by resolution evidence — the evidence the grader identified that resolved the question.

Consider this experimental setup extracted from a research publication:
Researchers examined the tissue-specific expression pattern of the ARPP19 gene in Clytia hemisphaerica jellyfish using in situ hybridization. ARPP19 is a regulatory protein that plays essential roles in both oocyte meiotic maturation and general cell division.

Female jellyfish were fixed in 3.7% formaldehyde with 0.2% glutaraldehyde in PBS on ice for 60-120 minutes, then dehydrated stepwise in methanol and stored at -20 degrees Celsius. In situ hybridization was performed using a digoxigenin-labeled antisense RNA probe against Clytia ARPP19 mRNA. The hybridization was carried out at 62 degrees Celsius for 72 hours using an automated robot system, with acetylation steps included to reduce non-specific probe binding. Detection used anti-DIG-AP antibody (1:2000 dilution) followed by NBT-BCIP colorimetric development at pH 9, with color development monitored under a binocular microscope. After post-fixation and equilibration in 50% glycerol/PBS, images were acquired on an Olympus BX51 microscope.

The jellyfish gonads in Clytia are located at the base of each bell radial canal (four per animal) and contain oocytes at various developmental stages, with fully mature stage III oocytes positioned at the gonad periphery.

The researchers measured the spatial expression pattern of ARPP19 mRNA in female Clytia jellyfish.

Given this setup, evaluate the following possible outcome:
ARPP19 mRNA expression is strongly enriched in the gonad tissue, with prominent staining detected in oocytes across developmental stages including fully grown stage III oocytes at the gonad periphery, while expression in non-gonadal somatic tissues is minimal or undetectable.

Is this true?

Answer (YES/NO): NO